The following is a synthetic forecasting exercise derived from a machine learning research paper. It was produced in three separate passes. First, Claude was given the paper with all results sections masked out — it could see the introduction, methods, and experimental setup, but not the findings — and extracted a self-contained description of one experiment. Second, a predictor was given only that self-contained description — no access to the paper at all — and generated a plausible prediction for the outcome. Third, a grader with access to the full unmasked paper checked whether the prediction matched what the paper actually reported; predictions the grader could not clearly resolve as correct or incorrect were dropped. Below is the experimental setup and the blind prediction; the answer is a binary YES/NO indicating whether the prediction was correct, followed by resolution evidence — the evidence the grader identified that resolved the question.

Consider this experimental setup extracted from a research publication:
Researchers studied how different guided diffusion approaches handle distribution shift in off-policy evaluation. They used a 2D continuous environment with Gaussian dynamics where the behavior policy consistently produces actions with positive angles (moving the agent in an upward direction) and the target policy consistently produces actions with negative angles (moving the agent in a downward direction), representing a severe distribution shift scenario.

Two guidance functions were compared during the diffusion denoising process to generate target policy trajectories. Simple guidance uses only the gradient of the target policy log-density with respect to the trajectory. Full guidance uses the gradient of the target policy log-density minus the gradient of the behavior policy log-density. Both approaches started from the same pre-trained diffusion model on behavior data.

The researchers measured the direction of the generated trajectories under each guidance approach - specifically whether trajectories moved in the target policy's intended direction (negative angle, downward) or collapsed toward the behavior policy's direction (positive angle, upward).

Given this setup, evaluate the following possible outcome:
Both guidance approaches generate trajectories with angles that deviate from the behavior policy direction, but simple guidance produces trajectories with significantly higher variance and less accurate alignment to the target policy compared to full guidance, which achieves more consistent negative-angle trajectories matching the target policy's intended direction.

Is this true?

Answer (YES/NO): NO